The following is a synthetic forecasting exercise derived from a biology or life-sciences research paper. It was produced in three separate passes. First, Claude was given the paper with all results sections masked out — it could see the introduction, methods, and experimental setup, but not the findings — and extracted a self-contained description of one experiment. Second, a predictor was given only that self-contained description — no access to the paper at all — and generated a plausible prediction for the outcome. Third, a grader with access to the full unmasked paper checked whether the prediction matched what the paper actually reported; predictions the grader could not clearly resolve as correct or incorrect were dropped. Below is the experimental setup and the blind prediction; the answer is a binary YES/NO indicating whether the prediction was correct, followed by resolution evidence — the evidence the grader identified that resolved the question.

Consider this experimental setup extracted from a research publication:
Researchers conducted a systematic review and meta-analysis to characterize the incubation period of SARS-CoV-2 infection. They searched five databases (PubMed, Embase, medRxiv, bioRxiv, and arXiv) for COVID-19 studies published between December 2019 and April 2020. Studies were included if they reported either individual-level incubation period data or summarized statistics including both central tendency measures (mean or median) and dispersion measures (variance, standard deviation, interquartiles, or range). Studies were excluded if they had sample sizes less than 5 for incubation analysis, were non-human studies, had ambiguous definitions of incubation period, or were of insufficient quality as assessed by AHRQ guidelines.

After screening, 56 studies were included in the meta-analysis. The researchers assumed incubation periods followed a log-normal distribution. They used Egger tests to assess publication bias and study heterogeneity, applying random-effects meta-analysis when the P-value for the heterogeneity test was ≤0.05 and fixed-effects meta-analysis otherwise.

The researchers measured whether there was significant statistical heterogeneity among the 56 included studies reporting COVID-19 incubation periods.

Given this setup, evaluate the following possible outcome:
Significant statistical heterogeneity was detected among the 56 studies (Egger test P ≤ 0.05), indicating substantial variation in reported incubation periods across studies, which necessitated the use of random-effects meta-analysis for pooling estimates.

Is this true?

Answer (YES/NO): NO